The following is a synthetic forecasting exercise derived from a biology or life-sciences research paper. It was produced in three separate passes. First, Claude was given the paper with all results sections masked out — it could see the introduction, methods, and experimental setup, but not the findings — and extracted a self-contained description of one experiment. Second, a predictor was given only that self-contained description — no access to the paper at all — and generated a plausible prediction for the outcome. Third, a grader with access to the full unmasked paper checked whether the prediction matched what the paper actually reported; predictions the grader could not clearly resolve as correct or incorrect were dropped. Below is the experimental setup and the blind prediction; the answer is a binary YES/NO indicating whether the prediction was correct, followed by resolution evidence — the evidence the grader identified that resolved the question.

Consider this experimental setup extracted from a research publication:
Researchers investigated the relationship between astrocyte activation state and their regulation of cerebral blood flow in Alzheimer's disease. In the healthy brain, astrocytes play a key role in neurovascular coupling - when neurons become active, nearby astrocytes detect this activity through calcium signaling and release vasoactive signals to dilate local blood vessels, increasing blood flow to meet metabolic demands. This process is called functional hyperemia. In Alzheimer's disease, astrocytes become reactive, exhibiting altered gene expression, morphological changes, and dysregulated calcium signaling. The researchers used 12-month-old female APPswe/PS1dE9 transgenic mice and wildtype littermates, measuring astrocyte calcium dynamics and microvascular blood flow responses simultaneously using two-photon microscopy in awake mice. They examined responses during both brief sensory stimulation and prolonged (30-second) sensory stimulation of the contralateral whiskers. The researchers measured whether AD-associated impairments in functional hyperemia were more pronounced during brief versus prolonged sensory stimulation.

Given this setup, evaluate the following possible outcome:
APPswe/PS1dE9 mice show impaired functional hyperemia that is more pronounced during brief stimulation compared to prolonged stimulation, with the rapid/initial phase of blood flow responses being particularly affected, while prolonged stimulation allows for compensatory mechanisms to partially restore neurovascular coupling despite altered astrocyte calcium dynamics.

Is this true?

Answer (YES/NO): NO